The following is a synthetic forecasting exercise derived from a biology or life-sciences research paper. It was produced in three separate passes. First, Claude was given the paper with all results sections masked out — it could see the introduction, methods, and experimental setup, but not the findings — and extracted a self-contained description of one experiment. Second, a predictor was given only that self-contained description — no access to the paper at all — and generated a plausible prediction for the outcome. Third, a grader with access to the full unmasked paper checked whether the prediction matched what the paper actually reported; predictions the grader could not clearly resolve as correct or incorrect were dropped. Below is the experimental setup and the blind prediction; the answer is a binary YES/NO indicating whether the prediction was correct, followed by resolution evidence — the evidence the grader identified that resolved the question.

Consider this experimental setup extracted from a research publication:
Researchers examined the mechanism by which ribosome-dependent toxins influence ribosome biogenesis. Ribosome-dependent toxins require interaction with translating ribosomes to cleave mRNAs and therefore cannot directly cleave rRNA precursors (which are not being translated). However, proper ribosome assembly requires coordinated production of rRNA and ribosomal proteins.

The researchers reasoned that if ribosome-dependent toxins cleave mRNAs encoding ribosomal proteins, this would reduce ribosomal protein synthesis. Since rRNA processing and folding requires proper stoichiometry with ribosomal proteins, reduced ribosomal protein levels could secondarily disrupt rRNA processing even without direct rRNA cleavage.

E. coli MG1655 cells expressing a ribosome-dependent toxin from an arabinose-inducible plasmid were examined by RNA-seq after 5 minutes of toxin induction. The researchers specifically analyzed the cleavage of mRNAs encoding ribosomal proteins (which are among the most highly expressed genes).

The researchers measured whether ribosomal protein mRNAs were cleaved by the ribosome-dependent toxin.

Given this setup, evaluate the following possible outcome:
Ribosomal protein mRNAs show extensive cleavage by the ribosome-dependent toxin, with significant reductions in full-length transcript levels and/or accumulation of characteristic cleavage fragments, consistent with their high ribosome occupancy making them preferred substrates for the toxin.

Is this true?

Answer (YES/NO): YES